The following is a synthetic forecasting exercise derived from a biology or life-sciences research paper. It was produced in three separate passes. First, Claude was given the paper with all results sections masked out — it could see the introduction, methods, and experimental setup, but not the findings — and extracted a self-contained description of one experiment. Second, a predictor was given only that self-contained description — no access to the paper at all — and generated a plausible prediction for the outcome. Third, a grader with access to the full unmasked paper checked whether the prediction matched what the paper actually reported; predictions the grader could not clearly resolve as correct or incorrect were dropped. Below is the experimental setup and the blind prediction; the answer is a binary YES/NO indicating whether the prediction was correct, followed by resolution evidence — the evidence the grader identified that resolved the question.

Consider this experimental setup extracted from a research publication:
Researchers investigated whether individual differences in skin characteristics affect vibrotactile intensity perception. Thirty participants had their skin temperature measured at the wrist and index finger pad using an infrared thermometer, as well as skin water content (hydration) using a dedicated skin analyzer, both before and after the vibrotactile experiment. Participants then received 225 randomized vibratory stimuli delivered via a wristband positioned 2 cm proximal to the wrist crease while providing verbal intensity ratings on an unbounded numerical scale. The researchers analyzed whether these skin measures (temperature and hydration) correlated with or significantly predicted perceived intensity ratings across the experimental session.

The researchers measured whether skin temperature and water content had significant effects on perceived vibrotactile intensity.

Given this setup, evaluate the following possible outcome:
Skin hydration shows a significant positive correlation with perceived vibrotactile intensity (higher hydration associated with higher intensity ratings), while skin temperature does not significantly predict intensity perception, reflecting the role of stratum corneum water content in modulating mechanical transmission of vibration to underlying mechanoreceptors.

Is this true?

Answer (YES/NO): NO